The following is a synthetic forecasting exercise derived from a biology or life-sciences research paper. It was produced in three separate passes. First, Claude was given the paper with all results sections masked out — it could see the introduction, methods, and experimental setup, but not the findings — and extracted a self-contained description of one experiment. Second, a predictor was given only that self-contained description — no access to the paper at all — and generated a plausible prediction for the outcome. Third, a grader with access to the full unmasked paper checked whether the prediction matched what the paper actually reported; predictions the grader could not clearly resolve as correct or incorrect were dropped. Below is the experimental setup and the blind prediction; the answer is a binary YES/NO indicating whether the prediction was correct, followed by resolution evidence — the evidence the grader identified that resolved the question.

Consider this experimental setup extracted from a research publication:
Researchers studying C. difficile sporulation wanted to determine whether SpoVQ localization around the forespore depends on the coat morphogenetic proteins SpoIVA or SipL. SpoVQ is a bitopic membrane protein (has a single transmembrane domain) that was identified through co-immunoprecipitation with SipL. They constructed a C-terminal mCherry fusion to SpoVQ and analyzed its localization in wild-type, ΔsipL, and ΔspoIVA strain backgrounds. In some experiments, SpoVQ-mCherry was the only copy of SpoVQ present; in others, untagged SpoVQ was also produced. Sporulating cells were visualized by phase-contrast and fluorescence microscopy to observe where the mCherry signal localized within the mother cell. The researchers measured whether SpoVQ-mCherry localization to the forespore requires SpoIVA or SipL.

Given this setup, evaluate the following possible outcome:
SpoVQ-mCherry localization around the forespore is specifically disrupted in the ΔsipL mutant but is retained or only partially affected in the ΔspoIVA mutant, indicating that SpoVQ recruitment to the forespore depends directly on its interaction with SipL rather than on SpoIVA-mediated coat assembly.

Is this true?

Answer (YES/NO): NO